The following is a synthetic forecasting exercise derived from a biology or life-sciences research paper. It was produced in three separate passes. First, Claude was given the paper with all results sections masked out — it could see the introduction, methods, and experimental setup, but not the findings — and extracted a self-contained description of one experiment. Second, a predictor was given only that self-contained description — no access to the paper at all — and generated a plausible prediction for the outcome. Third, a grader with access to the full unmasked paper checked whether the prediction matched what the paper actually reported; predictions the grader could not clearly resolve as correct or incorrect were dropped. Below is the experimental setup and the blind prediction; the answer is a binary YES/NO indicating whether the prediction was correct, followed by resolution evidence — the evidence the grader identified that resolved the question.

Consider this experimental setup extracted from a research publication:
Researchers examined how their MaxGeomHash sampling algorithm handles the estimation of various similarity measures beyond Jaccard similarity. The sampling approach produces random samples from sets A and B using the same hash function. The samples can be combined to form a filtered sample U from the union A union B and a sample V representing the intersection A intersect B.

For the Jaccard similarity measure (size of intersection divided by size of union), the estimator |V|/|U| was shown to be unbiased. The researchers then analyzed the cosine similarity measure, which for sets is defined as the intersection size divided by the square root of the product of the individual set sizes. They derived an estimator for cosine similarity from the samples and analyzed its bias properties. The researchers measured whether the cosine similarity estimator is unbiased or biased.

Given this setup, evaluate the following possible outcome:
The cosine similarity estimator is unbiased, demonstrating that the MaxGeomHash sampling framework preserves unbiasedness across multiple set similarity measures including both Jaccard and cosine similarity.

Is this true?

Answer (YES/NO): NO